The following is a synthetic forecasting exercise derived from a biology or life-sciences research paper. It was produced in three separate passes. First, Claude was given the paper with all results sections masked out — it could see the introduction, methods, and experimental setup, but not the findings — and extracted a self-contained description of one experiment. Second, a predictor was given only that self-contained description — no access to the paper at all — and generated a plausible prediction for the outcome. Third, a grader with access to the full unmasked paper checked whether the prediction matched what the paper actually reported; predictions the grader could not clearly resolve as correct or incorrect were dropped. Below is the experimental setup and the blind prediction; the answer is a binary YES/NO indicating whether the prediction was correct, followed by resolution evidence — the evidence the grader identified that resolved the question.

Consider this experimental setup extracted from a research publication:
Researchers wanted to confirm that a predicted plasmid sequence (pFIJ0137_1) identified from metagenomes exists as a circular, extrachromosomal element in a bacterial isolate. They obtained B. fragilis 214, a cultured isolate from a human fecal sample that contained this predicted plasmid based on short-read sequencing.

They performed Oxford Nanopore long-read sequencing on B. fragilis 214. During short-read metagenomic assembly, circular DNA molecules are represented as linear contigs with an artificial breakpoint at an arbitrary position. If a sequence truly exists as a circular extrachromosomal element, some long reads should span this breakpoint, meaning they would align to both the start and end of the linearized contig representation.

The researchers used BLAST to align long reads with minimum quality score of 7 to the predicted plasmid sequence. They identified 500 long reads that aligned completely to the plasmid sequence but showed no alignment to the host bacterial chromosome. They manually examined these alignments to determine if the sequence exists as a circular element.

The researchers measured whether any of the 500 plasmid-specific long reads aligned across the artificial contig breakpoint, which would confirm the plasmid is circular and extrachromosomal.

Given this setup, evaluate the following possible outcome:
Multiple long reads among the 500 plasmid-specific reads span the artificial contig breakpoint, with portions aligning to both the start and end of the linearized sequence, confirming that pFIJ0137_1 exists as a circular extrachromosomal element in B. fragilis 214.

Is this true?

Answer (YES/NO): YES